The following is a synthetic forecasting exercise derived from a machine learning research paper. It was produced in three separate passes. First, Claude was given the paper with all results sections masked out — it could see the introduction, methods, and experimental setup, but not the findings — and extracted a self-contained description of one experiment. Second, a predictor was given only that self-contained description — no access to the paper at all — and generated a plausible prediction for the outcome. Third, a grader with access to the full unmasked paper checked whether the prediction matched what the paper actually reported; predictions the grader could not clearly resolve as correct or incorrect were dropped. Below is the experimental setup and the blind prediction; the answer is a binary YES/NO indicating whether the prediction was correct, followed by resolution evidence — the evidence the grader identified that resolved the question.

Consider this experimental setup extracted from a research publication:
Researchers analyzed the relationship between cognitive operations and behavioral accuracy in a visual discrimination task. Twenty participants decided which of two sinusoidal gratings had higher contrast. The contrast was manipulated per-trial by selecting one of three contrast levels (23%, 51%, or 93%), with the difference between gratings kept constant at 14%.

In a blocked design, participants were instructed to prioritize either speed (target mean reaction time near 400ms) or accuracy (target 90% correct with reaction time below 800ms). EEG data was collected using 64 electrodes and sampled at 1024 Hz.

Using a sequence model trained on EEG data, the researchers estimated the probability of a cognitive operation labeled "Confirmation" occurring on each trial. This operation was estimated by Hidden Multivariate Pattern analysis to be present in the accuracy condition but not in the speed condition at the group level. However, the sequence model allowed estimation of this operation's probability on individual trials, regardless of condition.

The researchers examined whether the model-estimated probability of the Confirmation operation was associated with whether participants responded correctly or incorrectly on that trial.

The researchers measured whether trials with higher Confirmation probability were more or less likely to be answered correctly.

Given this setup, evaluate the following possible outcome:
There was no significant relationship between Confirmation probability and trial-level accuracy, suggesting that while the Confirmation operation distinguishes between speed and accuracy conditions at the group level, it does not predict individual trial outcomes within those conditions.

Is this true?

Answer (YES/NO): NO